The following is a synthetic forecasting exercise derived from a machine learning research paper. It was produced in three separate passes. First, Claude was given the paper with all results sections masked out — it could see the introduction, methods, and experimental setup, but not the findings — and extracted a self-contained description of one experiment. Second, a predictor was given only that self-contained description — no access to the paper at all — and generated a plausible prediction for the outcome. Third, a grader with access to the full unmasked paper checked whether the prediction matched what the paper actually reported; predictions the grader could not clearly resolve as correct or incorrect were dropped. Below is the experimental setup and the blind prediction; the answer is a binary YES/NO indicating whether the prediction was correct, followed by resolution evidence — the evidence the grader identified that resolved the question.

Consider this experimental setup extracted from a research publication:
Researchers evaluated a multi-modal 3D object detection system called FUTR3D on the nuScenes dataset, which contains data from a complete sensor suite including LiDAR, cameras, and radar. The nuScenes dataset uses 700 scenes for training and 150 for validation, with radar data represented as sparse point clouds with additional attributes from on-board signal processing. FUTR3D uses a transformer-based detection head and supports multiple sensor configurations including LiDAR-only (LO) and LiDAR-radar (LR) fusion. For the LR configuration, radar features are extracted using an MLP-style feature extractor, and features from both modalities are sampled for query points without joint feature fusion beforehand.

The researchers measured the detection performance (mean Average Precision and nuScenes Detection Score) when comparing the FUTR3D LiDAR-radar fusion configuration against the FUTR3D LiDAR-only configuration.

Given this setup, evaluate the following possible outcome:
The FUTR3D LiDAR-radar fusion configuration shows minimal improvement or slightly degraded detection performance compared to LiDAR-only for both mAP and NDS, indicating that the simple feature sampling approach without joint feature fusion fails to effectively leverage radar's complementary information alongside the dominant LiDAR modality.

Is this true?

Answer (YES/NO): YES